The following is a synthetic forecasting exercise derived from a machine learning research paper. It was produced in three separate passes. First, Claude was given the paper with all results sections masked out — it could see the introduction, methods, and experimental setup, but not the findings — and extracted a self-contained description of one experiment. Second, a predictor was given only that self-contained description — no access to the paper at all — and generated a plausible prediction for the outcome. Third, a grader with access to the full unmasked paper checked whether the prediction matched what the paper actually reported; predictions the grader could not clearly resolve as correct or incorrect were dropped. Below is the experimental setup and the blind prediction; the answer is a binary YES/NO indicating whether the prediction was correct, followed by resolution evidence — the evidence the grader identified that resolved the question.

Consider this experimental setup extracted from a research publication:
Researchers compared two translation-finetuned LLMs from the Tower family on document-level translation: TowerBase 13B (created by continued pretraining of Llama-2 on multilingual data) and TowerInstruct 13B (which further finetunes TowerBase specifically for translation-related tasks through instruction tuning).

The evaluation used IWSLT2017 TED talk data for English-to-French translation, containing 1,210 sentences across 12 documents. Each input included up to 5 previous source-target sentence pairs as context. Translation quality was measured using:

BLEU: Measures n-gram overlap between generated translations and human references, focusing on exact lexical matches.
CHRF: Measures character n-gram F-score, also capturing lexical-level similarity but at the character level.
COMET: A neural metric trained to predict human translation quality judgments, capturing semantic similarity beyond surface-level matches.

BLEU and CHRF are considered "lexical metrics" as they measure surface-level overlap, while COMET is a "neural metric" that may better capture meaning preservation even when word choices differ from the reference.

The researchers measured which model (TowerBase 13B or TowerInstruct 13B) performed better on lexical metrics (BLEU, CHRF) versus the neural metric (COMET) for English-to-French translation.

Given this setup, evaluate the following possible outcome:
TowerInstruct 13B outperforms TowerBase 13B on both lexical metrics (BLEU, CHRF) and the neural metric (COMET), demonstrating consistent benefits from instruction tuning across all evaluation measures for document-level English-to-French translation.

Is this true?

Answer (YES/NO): NO